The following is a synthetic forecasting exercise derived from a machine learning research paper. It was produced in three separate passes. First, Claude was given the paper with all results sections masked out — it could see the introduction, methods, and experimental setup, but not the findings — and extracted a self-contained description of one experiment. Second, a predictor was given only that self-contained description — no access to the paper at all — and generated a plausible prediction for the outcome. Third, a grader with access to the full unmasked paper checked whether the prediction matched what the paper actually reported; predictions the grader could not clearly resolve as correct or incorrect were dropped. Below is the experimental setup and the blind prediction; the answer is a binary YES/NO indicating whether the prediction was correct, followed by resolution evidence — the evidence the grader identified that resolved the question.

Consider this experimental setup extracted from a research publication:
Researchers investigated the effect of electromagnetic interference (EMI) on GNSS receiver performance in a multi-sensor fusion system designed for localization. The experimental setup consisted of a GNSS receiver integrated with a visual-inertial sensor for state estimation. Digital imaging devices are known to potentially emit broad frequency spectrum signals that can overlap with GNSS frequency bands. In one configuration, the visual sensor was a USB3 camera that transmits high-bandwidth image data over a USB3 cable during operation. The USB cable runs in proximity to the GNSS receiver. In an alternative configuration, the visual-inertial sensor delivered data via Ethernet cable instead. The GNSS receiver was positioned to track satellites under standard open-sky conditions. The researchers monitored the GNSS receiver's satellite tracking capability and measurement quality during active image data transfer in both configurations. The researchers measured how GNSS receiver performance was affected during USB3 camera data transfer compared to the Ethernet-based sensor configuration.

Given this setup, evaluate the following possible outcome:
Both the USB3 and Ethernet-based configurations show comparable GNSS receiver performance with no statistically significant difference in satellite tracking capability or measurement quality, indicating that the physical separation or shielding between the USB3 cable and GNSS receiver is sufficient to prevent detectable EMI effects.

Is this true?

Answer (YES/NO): NO